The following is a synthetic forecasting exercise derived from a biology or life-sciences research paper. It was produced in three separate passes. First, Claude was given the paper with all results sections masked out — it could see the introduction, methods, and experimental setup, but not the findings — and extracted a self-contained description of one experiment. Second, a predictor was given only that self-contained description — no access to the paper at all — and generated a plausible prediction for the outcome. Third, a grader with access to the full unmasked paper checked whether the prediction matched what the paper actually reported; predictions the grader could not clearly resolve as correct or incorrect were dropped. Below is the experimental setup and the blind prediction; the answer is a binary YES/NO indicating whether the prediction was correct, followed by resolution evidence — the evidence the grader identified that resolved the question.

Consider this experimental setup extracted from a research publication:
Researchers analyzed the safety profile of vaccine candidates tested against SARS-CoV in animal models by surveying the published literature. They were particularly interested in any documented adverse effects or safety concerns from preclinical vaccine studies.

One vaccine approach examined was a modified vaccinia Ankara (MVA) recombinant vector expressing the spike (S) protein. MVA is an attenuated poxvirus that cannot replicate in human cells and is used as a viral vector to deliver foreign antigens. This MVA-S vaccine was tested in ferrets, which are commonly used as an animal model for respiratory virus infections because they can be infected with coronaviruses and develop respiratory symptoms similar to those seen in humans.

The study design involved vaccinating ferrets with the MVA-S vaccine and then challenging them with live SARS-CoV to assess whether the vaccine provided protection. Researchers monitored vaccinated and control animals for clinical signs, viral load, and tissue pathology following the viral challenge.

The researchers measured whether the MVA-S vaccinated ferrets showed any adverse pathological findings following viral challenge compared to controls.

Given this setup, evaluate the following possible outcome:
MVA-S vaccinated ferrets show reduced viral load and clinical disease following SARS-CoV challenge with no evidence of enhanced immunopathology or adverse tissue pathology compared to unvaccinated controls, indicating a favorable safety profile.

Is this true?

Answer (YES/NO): NO